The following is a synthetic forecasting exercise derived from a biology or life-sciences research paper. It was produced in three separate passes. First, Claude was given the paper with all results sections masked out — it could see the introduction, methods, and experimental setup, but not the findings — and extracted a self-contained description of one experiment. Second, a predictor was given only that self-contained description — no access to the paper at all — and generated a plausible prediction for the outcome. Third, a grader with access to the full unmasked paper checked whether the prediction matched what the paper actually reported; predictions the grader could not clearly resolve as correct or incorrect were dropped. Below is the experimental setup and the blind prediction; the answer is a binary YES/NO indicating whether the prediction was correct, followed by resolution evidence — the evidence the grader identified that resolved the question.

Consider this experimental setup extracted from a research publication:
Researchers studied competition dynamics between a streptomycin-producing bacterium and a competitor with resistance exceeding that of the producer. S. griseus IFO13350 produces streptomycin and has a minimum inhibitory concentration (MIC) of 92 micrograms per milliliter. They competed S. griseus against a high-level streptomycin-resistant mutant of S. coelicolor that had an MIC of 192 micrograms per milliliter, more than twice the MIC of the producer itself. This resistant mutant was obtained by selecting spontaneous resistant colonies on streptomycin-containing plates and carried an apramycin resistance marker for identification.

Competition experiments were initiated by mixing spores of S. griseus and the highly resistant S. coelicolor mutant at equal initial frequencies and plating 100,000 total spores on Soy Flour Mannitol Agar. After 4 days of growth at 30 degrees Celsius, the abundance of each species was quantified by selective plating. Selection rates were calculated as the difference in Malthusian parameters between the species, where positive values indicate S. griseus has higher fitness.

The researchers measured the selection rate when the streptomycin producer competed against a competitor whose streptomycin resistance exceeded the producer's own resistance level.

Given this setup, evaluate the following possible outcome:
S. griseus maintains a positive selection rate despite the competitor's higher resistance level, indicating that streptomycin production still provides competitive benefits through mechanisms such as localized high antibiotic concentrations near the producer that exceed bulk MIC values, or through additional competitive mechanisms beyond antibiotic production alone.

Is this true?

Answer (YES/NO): NO